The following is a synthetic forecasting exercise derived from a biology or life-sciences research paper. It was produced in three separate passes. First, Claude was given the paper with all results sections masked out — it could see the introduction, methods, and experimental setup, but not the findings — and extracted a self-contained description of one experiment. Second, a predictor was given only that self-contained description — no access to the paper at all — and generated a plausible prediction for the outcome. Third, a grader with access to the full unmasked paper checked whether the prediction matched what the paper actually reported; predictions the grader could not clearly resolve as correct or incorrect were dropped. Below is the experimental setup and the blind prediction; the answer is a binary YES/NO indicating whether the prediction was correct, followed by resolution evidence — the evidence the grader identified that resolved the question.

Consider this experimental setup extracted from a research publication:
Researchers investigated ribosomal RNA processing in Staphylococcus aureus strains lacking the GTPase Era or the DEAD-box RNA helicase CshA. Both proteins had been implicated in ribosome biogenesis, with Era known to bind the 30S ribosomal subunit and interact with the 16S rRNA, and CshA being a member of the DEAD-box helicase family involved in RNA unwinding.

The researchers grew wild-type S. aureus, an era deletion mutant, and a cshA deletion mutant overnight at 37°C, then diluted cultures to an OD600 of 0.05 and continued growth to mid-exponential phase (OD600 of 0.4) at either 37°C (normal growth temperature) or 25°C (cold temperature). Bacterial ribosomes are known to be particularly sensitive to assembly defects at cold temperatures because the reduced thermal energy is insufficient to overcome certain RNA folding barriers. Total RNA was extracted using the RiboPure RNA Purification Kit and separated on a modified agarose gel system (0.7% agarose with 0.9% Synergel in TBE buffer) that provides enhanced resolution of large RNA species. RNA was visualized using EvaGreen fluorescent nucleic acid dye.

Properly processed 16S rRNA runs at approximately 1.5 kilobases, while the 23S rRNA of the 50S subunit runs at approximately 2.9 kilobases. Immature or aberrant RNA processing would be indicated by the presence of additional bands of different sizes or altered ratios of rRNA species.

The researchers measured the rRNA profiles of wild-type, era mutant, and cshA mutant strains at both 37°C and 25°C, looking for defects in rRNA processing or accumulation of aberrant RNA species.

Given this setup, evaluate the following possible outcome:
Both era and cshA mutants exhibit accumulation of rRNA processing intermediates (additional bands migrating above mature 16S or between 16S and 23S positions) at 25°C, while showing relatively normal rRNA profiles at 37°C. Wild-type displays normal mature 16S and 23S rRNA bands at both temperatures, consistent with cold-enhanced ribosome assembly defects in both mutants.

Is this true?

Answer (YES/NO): NO